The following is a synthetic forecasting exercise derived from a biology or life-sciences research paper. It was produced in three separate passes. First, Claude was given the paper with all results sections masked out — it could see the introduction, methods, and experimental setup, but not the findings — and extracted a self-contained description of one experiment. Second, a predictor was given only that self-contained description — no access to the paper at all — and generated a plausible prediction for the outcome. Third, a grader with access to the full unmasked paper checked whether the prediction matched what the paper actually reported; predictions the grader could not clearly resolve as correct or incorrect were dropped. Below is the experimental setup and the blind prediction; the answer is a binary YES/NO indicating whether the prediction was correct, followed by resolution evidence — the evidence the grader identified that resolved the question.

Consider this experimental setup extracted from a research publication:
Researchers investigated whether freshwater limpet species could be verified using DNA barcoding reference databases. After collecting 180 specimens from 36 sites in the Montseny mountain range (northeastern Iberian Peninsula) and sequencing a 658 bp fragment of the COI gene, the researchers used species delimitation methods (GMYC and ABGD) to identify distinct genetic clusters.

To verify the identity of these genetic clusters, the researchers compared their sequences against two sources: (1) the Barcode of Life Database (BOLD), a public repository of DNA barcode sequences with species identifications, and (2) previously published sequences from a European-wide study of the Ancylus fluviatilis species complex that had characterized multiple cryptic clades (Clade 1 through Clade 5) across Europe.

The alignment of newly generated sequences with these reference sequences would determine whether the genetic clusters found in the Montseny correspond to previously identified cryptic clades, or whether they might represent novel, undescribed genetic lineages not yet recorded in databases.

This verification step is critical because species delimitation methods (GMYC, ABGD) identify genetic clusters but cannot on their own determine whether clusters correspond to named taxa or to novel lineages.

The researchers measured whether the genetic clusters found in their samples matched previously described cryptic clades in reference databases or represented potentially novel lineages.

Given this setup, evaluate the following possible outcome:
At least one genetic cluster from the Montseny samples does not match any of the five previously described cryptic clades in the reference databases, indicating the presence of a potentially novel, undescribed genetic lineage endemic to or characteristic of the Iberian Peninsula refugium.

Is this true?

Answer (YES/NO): NO